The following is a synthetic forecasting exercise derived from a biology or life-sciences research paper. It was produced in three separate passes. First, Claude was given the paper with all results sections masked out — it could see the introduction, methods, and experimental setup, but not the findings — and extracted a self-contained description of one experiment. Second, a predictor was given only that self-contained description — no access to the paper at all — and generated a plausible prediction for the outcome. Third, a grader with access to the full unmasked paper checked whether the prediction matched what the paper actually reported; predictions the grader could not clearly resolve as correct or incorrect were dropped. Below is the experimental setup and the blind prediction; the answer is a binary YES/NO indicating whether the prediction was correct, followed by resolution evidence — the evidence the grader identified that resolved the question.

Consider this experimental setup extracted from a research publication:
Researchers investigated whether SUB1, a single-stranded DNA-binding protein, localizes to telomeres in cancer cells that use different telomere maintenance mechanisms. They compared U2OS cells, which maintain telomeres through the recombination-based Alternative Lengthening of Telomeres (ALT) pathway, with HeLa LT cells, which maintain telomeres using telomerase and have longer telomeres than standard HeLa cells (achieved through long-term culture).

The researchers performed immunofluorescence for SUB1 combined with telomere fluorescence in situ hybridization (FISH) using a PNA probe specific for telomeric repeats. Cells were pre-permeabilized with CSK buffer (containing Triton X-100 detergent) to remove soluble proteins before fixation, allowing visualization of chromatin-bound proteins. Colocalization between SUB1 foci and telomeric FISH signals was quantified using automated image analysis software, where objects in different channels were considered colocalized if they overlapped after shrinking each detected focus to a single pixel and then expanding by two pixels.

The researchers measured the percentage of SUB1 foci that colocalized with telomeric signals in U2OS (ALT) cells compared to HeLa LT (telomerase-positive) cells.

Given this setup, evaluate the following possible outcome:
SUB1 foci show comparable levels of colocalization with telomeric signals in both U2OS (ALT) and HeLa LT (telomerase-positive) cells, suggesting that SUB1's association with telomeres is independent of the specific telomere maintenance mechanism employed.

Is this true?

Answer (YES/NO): NO